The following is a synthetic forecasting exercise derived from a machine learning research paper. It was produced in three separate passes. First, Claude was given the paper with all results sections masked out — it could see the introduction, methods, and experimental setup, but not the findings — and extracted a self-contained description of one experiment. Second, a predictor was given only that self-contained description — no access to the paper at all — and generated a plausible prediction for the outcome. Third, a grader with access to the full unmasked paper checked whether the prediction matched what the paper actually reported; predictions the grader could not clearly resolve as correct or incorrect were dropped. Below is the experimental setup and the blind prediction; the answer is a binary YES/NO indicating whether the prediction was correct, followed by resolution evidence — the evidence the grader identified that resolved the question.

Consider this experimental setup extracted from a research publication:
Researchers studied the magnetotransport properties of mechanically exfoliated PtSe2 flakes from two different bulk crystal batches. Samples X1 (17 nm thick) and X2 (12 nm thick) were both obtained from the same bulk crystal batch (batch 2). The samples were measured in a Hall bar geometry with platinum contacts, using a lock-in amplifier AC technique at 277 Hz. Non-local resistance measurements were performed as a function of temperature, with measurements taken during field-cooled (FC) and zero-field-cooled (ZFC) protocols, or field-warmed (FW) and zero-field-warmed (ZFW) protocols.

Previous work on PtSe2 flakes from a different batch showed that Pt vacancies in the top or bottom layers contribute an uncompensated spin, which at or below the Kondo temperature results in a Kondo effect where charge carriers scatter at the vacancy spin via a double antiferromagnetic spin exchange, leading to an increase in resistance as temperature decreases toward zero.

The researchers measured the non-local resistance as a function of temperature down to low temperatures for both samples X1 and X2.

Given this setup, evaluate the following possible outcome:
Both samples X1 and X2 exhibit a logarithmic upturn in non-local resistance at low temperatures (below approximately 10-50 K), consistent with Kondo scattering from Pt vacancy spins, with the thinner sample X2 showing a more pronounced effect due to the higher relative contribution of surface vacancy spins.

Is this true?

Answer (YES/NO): NO